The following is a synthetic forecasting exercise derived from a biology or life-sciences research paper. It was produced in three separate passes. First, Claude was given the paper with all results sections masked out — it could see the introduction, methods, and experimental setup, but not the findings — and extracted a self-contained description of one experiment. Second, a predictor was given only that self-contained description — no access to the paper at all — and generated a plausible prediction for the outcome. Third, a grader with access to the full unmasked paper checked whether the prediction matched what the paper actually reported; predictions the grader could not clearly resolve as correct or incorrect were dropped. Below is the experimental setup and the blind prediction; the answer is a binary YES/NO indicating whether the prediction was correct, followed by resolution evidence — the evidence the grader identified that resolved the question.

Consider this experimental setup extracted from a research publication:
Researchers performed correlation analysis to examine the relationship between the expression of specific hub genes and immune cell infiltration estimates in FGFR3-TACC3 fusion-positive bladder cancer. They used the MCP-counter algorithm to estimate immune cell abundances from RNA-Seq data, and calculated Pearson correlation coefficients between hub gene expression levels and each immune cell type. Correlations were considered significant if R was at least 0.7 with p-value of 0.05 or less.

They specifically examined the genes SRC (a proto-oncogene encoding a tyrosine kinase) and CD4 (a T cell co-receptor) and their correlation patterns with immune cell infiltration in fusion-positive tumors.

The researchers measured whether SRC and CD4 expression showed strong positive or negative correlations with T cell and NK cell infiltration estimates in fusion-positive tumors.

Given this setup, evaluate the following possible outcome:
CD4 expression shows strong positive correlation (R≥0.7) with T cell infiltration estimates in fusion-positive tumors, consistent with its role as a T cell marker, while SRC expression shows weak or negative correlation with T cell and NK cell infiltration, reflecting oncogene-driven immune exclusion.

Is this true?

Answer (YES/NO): NO